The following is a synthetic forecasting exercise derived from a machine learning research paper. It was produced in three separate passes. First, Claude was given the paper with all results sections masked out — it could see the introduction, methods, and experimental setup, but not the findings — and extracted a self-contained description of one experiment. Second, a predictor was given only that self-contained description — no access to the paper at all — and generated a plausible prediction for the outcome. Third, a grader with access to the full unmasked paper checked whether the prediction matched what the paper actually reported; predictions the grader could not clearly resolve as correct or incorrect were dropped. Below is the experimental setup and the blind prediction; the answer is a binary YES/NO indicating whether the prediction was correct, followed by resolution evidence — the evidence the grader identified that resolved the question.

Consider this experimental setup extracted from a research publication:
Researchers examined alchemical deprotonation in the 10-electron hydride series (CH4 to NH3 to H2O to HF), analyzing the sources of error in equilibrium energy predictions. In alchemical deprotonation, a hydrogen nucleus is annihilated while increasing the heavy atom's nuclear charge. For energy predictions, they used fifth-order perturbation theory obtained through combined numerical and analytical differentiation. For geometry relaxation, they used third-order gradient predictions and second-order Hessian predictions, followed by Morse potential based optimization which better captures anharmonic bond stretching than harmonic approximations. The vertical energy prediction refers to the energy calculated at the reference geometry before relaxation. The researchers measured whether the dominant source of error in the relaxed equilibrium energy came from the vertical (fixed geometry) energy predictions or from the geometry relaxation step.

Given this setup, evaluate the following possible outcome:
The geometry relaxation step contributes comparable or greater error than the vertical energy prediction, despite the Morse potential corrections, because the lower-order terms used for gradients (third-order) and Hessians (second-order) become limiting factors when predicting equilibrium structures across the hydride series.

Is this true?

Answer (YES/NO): NO